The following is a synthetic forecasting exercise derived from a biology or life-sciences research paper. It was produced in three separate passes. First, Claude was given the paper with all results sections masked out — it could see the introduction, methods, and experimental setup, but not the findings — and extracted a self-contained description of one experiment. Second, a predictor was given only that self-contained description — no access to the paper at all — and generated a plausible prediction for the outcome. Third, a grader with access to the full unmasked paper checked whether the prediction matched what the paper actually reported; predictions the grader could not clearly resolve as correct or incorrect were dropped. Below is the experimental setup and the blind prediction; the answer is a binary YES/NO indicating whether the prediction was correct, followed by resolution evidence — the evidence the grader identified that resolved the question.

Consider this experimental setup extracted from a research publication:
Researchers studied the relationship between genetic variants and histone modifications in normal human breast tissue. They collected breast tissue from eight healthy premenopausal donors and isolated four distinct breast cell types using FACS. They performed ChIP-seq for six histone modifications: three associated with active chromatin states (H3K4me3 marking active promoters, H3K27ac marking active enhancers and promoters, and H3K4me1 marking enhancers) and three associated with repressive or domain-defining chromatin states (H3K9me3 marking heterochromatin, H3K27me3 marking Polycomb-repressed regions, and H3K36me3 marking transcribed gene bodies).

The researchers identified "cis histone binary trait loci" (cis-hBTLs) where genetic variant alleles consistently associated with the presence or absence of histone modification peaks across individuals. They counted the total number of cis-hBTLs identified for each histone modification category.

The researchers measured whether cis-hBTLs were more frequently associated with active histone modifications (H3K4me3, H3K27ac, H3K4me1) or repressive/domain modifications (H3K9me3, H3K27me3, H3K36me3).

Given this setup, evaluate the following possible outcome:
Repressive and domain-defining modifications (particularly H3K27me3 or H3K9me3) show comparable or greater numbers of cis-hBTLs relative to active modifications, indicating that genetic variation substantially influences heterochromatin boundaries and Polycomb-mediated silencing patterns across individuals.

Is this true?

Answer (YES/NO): NO